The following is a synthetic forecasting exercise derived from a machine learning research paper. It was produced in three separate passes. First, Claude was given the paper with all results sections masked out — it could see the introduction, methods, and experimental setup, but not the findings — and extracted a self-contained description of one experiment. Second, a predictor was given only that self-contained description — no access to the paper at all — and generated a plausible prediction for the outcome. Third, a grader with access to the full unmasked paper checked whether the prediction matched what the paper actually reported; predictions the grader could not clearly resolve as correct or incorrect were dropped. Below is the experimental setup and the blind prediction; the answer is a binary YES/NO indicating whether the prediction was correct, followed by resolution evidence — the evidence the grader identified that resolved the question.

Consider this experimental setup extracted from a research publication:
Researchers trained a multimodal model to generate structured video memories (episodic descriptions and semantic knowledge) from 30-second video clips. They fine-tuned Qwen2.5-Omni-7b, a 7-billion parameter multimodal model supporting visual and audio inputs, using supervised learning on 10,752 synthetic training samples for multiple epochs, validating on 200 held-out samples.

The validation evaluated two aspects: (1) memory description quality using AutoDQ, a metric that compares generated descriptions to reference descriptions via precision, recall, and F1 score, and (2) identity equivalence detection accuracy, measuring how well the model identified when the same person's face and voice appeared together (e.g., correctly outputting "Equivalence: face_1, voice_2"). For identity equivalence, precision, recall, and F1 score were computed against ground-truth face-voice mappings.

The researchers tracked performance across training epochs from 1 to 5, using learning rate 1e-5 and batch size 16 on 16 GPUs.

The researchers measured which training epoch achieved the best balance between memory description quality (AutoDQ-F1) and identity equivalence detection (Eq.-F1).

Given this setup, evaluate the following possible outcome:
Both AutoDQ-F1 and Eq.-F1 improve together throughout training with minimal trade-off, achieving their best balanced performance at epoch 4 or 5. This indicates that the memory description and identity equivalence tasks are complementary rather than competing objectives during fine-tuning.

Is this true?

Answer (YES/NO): NO